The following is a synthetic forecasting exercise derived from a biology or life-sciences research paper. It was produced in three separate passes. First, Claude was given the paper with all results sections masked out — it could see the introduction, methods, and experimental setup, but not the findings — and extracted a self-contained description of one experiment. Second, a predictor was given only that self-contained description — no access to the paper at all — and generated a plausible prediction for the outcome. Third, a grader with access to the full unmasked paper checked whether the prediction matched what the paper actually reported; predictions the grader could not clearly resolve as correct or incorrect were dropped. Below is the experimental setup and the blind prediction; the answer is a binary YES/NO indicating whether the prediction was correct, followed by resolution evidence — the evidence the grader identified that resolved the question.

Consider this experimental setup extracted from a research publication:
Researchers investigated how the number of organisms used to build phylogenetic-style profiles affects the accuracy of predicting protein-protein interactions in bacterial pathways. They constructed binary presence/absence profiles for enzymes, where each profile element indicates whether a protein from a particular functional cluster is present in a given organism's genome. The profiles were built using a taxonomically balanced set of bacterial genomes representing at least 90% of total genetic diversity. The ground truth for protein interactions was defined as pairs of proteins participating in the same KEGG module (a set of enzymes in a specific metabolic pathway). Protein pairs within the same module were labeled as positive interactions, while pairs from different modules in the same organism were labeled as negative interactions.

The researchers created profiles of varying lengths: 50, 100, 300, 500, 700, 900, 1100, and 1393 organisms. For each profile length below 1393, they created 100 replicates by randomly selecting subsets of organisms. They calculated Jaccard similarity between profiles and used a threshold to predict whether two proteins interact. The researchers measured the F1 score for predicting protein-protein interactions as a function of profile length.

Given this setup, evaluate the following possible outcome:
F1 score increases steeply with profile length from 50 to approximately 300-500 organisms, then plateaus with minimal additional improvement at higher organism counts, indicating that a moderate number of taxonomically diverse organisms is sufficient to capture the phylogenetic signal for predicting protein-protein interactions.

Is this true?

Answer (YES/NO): YES